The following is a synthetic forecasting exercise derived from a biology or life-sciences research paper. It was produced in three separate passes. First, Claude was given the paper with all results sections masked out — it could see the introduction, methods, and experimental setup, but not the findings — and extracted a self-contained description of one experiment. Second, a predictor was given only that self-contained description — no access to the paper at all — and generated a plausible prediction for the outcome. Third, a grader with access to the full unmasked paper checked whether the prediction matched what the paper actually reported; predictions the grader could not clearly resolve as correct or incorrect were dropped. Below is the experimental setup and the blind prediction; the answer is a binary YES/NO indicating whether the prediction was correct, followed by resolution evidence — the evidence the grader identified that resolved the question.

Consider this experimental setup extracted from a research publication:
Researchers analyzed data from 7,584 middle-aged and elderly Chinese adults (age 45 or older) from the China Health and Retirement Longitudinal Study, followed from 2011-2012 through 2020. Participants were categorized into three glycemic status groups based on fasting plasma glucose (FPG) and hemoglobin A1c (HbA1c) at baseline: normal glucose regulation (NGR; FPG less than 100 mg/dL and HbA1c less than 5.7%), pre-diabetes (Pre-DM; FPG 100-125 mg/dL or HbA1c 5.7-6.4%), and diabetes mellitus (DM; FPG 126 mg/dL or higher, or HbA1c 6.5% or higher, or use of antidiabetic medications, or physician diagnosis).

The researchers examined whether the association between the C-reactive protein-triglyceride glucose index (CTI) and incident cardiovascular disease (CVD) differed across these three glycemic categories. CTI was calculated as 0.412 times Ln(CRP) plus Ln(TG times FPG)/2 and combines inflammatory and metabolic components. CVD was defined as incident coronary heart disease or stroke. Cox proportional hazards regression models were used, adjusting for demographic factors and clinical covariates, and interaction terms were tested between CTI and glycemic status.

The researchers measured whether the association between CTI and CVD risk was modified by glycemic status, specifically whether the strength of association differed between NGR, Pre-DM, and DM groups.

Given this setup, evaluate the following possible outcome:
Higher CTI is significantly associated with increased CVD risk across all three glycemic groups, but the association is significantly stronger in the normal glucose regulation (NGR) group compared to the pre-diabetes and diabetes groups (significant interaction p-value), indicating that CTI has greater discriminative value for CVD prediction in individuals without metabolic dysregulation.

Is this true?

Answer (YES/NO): NO